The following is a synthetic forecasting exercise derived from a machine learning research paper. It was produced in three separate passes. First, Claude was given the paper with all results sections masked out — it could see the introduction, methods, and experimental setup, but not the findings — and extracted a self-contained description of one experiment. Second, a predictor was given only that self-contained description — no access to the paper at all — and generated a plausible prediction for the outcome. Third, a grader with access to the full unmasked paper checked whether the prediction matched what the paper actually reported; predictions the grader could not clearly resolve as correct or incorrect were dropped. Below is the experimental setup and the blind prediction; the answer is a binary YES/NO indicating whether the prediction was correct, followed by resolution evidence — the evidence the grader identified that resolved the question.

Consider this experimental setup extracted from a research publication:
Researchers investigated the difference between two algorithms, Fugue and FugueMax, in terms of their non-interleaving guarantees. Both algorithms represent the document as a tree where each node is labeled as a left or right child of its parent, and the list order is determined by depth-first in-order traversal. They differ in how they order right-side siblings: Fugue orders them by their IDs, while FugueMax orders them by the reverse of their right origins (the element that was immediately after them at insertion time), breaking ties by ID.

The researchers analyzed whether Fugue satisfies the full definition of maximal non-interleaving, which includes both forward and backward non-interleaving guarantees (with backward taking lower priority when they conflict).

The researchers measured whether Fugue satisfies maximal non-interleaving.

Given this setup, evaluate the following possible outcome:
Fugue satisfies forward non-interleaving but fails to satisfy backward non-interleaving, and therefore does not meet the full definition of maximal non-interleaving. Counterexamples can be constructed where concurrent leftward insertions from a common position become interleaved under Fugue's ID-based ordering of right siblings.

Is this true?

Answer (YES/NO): NO